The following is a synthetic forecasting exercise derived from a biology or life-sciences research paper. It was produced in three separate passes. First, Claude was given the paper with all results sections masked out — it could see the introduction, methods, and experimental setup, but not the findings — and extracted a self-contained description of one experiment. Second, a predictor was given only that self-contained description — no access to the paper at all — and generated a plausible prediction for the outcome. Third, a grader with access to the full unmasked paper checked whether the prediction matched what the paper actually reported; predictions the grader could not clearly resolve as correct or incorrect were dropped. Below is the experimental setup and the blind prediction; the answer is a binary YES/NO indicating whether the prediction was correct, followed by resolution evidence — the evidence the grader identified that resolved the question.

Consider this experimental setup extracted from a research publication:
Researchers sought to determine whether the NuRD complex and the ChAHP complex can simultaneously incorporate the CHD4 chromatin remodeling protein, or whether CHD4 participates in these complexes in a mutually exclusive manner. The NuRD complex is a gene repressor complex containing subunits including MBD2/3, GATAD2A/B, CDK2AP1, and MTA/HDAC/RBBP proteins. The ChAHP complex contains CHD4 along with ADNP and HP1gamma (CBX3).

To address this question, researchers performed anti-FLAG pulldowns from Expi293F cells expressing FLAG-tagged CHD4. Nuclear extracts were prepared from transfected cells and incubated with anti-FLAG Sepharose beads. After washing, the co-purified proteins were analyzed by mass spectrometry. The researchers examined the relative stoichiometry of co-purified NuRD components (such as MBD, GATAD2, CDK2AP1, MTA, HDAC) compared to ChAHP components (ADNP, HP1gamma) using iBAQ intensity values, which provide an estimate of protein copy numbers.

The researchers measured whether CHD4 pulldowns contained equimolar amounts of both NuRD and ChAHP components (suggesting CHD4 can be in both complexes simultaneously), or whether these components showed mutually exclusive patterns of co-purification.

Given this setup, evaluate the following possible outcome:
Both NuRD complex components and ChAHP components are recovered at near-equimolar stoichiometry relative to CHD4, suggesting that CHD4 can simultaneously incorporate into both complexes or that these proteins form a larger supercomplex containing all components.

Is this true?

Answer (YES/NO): NO